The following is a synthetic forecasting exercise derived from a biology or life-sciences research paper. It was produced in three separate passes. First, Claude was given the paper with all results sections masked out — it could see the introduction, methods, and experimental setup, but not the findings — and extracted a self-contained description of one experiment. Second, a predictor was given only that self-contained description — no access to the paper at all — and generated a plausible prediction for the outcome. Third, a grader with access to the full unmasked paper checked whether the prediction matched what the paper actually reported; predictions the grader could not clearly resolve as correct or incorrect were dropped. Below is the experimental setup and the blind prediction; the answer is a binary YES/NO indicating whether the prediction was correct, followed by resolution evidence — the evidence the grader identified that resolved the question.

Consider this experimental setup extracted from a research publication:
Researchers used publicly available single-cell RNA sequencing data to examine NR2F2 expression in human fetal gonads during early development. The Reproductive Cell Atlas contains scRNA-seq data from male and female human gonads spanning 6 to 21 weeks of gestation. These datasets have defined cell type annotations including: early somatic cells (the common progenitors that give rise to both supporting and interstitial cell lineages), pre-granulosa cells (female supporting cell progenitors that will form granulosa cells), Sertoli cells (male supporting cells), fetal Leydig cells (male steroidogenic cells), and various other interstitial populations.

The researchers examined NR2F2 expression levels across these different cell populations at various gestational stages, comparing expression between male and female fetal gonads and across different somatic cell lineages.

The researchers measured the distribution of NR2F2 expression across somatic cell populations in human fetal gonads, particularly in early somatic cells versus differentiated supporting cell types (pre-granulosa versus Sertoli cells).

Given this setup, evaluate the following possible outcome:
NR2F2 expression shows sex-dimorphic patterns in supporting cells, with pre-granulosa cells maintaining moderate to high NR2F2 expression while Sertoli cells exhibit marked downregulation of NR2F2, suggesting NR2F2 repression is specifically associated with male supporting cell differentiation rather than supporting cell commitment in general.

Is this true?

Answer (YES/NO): YES